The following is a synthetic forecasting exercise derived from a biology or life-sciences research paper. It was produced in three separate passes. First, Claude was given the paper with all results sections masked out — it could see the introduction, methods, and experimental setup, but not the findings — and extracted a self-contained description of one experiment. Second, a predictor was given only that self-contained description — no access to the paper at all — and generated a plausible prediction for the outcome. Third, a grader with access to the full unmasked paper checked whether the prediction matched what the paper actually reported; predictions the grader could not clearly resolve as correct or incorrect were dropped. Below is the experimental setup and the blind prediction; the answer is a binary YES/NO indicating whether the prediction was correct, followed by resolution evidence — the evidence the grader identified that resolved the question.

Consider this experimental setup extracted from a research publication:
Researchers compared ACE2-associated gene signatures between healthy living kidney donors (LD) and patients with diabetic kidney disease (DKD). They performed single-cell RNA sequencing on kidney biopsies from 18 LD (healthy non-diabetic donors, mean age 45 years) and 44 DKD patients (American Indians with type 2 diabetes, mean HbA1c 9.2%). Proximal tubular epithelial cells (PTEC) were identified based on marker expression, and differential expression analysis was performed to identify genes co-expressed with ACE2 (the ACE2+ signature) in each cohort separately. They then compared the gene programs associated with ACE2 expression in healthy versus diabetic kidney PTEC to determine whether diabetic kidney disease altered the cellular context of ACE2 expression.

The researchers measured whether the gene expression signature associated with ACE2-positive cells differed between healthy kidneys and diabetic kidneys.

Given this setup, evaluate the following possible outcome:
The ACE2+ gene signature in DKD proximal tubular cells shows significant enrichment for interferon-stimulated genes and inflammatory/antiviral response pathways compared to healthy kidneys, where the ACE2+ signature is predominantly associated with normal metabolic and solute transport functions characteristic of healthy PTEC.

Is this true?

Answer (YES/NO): YES